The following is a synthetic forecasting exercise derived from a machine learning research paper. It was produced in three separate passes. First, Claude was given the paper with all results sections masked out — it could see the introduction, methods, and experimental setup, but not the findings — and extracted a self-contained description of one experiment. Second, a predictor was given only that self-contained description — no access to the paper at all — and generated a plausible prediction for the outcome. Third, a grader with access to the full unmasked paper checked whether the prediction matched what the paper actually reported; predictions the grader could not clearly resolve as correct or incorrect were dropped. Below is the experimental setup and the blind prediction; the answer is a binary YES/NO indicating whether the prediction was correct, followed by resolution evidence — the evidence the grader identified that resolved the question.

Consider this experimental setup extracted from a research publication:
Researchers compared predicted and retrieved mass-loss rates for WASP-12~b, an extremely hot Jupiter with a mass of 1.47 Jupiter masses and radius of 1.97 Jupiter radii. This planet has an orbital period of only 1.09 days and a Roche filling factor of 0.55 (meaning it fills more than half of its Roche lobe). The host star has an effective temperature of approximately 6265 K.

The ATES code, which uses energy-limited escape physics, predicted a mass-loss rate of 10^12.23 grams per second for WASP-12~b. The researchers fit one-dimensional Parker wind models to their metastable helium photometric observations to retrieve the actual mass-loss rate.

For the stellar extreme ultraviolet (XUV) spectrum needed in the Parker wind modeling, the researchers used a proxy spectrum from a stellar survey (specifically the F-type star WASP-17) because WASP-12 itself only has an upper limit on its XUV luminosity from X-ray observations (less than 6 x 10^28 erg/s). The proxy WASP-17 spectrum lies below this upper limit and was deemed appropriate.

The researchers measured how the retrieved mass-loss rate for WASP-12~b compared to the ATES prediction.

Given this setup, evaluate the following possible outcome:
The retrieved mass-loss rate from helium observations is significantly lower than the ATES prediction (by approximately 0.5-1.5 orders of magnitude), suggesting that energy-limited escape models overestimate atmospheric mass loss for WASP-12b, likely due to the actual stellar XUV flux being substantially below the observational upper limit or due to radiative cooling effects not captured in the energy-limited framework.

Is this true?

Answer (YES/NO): NO